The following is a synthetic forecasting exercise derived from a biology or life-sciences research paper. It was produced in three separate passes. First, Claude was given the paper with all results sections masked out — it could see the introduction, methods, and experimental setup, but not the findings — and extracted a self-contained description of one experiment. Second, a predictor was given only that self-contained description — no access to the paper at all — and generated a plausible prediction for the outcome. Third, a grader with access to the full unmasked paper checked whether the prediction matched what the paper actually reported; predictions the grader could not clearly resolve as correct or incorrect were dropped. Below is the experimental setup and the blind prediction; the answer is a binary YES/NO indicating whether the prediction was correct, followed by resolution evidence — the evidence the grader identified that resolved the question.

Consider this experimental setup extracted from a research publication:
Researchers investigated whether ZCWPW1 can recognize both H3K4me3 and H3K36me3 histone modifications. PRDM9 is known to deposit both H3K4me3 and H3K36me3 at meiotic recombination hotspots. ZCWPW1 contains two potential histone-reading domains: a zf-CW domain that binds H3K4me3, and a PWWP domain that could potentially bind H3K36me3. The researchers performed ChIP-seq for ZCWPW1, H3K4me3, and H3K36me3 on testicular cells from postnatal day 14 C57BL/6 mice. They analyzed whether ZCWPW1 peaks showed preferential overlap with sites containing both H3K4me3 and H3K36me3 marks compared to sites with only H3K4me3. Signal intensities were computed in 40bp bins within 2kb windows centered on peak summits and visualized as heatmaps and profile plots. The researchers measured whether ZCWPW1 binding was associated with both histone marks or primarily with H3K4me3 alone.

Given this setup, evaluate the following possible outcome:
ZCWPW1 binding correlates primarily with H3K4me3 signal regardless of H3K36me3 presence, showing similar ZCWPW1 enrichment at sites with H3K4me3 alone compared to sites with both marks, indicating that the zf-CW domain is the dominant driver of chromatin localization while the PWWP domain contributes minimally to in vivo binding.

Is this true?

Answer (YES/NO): NO